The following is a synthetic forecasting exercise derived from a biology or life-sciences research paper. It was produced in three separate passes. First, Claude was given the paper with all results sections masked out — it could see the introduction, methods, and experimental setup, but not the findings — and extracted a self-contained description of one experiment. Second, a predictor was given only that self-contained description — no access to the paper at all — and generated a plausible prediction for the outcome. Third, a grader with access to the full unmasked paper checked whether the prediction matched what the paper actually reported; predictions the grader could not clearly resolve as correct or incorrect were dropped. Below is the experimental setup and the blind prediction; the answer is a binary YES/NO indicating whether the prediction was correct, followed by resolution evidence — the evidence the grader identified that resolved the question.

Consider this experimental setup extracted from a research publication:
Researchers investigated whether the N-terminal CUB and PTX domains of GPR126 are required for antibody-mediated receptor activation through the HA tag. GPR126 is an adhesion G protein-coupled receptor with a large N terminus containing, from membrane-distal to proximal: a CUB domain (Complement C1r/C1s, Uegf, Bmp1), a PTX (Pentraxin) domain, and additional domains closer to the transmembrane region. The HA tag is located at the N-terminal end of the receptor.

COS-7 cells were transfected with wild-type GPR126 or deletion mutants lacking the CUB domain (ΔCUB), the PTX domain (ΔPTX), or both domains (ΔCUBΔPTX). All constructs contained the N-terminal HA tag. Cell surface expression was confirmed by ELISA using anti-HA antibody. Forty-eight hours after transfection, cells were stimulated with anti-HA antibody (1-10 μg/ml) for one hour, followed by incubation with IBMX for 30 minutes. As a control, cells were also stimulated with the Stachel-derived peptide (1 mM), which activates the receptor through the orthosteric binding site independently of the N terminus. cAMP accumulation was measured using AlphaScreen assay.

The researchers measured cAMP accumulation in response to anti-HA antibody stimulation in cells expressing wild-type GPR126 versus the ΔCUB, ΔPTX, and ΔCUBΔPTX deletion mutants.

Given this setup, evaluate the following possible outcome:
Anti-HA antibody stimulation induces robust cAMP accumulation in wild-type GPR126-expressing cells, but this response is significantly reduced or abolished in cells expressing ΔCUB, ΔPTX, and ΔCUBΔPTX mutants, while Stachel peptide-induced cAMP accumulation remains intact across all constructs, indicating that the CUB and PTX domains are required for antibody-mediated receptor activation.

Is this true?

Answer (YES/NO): NO